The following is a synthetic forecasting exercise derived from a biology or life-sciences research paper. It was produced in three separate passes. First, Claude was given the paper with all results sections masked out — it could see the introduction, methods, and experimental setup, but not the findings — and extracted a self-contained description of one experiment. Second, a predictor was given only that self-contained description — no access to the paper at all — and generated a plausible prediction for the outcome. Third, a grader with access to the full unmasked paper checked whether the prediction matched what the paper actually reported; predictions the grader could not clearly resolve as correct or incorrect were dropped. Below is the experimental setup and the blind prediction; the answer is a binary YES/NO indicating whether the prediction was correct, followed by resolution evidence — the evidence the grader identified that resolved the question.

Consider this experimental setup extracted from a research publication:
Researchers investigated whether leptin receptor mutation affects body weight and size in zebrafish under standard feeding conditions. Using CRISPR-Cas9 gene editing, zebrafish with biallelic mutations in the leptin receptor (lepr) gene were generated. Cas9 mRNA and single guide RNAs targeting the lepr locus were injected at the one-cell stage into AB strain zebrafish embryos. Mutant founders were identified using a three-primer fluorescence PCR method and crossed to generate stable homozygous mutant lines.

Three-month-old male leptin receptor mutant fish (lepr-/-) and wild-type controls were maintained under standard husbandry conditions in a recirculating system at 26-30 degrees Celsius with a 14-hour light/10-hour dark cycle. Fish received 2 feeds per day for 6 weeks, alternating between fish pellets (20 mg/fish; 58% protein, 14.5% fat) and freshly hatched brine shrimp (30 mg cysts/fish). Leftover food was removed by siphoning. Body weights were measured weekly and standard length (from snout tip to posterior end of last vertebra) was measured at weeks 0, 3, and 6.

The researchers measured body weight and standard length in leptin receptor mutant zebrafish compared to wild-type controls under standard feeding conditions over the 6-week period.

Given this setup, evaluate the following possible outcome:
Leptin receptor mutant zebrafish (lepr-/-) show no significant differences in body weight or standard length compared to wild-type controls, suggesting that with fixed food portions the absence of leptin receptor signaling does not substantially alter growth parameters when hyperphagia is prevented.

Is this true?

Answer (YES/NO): YES